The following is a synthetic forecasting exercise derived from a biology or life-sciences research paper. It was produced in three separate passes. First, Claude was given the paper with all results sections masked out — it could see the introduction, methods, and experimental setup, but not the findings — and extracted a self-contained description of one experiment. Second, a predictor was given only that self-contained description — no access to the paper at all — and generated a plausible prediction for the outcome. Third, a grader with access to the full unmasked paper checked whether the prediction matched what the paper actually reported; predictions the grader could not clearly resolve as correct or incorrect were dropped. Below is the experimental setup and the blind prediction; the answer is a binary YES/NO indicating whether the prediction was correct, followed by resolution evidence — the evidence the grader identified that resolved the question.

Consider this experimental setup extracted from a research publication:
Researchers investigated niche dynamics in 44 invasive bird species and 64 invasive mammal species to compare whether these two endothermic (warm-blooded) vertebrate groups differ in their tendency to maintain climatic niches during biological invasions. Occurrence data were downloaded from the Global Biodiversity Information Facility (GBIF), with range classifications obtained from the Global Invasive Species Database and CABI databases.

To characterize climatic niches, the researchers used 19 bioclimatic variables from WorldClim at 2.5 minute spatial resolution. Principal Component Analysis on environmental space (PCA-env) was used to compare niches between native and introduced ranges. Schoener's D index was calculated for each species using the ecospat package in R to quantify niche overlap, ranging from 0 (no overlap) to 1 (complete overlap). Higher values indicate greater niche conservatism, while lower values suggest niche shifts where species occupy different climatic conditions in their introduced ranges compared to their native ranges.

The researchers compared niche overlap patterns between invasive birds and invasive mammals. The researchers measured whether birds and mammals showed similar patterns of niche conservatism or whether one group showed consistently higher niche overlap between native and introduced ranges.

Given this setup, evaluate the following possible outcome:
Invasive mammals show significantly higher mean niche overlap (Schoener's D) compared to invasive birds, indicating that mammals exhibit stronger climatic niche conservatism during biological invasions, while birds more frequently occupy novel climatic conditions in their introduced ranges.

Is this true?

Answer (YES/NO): NO